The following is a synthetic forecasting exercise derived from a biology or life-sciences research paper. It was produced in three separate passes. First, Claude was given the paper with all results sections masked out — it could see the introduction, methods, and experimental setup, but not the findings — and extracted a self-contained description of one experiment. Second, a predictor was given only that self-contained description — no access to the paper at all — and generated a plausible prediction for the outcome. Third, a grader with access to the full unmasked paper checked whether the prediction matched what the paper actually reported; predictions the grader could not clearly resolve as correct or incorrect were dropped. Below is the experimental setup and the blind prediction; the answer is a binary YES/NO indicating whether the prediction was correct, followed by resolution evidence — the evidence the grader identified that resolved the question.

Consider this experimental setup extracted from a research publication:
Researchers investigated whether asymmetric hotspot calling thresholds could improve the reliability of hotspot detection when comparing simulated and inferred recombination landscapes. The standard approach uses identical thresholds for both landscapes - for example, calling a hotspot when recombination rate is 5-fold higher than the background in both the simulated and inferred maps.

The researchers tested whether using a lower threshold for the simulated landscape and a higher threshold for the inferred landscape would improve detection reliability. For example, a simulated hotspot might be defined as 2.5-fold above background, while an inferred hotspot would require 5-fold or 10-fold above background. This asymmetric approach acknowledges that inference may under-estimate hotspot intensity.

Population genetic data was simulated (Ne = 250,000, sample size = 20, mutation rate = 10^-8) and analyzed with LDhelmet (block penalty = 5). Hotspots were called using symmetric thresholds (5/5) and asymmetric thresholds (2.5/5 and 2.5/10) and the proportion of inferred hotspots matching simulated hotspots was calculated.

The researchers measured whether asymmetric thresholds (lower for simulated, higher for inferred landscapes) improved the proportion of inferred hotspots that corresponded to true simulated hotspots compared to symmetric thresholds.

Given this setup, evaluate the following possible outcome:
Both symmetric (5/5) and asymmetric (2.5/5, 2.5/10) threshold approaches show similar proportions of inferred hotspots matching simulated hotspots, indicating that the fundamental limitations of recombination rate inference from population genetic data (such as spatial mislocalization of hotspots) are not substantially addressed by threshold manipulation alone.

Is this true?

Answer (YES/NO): NO